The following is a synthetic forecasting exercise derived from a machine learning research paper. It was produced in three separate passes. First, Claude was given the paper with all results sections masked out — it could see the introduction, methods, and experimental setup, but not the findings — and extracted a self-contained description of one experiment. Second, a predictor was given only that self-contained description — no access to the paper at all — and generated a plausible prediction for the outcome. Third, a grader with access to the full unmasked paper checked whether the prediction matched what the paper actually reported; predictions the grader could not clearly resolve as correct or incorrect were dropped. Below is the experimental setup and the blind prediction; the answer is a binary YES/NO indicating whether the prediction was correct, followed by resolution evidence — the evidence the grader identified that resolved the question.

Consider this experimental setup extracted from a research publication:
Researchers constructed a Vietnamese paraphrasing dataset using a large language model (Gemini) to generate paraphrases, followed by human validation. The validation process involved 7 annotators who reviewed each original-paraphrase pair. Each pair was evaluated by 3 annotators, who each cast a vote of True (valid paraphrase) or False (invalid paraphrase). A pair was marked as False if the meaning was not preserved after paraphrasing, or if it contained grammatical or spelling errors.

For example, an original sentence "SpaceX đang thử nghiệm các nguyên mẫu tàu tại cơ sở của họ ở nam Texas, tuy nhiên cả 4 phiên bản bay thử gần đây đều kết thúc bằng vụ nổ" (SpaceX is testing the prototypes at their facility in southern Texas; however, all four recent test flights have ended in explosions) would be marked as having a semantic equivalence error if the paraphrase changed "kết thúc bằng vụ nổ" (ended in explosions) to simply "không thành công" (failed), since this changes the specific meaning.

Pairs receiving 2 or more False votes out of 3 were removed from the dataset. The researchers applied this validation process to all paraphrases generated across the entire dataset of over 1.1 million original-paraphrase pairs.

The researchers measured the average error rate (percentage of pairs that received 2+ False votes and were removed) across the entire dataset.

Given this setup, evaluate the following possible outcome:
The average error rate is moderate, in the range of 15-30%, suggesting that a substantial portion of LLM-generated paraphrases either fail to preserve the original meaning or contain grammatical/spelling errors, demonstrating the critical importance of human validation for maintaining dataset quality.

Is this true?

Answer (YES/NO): NO